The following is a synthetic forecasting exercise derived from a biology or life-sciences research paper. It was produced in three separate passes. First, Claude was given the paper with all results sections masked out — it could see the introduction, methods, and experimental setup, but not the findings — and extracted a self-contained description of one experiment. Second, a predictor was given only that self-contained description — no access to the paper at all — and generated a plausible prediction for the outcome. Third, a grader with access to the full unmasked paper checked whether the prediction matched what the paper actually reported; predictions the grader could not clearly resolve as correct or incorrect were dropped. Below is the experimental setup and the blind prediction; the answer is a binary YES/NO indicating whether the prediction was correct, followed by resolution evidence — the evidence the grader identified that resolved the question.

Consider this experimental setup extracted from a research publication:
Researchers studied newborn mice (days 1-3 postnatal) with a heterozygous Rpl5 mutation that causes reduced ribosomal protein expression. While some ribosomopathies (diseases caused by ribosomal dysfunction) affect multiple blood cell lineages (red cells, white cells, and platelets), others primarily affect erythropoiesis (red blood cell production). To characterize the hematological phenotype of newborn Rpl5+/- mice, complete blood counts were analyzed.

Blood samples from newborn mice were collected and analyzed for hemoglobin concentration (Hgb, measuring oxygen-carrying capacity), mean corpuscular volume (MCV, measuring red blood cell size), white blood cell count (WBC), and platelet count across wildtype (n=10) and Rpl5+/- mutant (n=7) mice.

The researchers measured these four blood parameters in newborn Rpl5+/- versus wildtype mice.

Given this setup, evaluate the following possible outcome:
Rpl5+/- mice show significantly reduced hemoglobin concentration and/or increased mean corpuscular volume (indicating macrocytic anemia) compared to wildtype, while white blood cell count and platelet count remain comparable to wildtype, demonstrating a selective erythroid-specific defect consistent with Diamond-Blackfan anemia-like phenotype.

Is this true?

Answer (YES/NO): YES